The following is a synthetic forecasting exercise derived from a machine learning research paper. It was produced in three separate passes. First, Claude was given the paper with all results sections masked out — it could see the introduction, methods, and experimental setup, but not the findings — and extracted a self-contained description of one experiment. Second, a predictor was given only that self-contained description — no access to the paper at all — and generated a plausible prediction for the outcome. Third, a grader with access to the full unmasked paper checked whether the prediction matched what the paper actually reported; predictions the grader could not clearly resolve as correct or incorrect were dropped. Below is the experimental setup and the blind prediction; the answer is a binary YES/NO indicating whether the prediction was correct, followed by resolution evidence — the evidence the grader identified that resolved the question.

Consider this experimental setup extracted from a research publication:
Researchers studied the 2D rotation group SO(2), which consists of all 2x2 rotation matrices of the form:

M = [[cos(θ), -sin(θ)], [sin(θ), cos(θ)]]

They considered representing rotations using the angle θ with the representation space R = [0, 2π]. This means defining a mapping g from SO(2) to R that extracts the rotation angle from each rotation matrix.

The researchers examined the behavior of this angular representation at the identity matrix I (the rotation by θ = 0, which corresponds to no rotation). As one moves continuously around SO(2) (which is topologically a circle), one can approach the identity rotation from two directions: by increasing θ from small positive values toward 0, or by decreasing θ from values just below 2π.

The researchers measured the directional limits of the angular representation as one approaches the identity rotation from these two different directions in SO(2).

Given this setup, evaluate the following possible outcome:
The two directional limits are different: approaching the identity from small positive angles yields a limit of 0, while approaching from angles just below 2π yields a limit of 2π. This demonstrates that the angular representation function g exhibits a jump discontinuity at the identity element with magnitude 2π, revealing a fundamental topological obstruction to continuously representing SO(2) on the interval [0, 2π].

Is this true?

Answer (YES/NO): YES